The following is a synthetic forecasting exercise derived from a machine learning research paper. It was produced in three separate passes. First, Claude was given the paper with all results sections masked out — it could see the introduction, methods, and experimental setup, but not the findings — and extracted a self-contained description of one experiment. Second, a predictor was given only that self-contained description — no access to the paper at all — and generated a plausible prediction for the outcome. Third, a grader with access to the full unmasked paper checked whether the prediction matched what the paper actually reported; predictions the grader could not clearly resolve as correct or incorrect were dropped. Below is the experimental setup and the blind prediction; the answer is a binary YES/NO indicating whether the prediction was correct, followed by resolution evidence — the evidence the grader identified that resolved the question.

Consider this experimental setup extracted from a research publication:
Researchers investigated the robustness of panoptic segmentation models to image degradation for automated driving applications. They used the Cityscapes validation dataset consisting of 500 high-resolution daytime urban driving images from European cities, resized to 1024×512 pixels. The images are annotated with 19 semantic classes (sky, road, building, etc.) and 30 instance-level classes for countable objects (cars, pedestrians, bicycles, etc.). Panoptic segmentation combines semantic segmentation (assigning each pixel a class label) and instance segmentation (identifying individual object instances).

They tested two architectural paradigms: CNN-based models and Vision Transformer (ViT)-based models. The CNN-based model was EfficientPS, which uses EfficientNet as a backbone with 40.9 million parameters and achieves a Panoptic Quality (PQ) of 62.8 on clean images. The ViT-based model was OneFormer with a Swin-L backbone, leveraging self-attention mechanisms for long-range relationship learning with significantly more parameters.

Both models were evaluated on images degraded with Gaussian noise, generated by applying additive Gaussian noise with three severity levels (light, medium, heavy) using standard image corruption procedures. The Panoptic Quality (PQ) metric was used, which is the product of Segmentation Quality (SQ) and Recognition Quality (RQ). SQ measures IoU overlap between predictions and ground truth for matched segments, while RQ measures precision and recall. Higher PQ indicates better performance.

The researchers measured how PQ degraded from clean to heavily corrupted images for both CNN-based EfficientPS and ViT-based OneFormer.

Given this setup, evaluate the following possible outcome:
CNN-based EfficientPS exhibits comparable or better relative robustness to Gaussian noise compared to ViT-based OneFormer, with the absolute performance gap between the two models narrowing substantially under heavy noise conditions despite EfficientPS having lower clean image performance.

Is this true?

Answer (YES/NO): NO